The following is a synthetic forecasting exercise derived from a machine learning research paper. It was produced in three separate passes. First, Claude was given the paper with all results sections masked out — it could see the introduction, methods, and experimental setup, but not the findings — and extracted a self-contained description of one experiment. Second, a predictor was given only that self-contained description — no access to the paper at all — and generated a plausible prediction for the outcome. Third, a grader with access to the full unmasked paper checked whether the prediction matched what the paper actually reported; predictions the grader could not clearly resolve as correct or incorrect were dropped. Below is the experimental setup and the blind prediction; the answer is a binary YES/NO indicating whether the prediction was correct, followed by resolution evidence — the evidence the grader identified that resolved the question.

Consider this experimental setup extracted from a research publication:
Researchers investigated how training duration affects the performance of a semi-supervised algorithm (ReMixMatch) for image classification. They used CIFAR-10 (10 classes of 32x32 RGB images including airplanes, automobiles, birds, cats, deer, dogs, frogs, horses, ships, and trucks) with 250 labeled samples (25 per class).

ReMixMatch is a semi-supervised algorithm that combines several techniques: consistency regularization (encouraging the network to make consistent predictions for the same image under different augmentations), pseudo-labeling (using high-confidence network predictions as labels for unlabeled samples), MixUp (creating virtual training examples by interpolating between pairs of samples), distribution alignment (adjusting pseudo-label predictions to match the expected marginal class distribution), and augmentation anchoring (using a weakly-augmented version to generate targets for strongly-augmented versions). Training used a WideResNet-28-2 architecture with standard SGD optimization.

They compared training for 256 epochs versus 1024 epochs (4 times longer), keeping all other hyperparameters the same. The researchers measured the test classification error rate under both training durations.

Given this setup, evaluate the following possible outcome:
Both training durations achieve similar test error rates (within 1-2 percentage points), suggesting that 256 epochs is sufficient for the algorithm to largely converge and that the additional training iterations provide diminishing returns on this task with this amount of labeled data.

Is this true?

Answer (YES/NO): YES